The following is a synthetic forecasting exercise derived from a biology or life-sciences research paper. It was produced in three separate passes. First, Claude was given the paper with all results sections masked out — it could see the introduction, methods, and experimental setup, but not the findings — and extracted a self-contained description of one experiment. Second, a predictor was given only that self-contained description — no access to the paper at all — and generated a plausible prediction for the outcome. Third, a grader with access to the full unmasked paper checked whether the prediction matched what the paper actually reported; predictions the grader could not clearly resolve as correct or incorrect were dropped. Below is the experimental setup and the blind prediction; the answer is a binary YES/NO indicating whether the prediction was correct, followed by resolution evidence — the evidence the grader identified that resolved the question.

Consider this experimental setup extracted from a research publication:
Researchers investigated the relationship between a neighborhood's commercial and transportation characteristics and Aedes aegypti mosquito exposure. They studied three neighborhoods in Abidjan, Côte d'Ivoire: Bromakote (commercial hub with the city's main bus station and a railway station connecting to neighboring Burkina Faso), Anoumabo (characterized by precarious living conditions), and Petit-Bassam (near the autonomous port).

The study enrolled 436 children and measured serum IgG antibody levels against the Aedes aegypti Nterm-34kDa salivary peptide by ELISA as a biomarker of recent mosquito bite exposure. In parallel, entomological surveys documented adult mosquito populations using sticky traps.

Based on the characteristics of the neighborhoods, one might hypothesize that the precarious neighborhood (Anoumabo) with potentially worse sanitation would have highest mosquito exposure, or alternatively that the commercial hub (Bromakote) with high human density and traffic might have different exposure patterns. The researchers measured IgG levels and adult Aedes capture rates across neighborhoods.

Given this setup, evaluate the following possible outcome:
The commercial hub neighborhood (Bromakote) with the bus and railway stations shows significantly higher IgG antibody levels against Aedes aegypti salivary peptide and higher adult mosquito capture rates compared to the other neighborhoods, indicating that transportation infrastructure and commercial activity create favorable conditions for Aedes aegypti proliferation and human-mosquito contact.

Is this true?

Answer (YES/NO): YES